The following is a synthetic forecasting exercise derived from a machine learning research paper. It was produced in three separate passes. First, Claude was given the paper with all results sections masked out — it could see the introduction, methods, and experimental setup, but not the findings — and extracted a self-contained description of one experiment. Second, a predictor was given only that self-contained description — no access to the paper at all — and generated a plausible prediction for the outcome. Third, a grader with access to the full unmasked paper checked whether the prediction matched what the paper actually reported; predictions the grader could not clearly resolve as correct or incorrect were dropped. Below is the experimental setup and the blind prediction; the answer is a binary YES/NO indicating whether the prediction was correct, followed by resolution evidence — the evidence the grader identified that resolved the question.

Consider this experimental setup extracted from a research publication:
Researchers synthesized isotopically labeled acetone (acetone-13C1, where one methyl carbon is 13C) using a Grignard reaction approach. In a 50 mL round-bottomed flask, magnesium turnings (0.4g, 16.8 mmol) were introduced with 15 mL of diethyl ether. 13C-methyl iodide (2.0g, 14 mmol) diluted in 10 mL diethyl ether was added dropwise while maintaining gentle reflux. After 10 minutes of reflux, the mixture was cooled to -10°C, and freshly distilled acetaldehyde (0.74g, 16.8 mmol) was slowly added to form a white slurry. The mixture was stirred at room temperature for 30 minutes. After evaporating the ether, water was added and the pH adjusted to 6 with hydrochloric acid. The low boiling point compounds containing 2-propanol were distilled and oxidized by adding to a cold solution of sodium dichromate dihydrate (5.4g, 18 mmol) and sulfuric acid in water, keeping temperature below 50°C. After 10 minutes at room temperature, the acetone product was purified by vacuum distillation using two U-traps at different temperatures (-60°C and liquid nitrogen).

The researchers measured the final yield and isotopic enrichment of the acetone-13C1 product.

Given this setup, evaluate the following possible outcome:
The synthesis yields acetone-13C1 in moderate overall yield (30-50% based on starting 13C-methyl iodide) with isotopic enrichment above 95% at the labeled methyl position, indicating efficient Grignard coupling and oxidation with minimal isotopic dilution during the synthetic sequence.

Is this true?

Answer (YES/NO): NO